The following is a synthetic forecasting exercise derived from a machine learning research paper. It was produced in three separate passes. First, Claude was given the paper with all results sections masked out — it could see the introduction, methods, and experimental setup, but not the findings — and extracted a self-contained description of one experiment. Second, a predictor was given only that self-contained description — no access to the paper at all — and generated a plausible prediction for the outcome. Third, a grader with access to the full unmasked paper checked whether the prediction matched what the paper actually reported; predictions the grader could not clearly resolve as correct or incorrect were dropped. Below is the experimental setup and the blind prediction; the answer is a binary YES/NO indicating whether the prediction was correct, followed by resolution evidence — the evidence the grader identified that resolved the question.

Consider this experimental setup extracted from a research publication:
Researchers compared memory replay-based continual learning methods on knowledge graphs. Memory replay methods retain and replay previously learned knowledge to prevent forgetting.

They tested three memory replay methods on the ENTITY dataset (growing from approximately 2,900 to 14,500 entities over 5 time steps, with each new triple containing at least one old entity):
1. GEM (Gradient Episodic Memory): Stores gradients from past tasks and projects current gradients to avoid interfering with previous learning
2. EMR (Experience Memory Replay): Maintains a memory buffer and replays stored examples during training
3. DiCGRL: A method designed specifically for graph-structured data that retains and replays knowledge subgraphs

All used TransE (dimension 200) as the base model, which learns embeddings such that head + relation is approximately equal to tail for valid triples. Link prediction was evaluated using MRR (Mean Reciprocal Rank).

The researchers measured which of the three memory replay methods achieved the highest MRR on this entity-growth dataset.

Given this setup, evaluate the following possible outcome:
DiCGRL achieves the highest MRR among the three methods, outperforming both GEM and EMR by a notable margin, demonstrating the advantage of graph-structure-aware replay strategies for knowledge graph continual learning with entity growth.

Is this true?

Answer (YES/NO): NO